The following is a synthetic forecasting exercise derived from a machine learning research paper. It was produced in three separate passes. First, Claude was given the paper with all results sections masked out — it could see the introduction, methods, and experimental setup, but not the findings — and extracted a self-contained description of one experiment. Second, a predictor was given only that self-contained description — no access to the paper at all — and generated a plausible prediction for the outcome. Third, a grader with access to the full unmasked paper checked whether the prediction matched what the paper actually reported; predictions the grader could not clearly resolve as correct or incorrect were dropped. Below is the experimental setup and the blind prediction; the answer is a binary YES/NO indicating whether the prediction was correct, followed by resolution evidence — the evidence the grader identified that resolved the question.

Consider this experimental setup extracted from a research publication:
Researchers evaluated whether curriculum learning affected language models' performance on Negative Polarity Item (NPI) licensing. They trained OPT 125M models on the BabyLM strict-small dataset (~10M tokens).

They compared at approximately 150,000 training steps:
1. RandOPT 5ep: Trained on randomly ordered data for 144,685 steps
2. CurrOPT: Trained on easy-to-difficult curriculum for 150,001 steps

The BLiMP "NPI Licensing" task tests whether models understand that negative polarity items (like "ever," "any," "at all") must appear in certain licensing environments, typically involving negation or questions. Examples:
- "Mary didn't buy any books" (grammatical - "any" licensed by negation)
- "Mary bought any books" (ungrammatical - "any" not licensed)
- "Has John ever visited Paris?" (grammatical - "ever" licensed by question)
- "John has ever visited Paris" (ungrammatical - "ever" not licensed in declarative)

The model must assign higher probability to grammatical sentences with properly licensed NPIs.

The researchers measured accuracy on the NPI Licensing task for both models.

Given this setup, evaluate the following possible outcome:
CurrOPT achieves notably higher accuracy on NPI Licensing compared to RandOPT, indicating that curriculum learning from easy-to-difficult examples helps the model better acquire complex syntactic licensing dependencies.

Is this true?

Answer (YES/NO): NO